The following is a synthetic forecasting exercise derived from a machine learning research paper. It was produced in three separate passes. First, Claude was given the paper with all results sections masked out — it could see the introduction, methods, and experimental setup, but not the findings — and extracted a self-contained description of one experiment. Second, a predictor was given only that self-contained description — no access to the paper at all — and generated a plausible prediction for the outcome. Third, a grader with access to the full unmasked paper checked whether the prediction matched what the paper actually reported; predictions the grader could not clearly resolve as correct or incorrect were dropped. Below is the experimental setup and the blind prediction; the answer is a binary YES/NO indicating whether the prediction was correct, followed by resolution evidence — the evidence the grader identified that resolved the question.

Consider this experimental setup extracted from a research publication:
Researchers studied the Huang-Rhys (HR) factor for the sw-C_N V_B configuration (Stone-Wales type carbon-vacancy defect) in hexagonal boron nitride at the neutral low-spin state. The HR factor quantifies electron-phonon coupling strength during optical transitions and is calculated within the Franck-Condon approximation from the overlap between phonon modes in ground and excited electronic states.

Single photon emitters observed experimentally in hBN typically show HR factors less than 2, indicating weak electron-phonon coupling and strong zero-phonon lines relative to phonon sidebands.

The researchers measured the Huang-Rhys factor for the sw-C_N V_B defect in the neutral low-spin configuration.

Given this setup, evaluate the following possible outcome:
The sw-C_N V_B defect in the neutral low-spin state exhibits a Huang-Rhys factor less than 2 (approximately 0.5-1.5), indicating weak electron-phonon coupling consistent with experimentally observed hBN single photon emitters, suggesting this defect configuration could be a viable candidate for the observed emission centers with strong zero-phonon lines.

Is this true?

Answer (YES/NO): NO